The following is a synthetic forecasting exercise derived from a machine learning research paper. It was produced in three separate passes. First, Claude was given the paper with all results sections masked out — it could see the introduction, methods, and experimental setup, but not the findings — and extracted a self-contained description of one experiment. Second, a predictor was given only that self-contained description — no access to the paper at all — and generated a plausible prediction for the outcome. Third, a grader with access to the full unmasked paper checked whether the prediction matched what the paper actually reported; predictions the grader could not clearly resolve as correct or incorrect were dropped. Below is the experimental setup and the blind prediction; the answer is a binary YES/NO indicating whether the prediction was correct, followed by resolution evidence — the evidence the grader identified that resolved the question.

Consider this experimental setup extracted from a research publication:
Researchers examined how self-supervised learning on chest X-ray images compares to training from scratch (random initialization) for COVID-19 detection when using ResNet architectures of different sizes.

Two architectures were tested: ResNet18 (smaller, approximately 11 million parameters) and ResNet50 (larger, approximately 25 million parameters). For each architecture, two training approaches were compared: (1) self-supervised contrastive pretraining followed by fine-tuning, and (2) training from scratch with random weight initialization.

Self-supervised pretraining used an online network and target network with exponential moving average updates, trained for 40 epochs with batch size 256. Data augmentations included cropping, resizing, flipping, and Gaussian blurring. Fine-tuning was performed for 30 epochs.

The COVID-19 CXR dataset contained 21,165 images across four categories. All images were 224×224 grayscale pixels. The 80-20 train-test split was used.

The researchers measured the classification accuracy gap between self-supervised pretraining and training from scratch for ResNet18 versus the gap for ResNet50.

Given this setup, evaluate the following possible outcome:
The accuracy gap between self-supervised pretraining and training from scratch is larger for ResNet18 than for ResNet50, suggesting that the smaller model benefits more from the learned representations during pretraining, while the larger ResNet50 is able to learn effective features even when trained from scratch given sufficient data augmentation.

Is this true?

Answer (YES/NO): NO